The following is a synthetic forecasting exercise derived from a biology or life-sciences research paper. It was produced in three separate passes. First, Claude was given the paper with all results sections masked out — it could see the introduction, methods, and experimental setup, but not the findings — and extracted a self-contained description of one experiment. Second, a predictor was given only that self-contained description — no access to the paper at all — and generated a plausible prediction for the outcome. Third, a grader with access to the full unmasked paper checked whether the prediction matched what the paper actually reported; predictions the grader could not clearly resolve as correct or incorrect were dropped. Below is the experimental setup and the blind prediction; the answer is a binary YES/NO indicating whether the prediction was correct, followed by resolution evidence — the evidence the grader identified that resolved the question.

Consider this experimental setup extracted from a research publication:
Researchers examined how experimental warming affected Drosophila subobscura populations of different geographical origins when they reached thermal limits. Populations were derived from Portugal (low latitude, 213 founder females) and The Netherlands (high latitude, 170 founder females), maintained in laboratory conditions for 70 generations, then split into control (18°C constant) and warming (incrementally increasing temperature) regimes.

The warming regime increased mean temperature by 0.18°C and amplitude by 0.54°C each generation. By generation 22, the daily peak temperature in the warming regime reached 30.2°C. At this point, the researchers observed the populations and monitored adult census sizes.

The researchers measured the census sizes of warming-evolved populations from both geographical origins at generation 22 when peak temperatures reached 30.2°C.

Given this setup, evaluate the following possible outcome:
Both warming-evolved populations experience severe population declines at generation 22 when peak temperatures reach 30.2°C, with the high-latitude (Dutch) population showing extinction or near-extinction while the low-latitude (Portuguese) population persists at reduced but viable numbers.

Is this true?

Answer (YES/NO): NO